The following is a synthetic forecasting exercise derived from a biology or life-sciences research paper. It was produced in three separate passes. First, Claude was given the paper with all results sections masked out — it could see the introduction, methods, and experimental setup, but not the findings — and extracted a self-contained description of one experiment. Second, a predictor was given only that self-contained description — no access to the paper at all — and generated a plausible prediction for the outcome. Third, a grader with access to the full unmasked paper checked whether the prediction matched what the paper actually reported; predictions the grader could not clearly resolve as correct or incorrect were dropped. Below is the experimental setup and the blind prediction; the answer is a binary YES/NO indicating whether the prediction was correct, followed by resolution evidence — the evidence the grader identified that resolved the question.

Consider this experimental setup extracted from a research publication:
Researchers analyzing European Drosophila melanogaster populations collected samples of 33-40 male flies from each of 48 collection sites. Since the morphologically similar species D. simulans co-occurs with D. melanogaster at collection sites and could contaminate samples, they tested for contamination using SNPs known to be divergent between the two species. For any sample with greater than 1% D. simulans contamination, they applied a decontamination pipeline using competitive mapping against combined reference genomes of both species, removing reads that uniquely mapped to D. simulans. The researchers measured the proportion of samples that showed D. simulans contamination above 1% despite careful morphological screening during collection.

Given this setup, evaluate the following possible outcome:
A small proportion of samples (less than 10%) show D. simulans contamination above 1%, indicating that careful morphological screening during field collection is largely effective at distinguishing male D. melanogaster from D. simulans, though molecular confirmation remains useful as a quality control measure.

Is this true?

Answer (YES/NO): NO